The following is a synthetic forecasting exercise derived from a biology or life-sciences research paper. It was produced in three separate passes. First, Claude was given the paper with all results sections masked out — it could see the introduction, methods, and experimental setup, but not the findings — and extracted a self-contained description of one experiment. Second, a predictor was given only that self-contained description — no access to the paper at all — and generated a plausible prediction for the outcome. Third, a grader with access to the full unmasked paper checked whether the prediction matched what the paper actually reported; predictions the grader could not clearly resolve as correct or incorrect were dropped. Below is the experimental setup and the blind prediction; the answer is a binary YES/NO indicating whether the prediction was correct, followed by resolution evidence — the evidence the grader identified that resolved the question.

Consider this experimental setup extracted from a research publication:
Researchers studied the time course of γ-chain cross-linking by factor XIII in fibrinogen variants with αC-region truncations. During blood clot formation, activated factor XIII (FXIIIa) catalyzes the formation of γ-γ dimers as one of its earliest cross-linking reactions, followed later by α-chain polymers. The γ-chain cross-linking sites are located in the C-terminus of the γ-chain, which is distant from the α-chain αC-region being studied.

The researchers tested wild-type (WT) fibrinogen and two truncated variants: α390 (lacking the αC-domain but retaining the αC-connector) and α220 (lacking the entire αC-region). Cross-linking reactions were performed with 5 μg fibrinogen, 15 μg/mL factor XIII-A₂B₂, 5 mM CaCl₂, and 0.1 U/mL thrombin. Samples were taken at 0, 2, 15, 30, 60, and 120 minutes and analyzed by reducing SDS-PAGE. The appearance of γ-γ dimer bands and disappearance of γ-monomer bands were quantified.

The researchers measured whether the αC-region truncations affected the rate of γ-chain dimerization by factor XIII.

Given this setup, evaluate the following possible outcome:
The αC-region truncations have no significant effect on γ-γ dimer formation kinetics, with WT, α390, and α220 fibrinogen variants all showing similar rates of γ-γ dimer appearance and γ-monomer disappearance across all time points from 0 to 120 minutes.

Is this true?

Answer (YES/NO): YES